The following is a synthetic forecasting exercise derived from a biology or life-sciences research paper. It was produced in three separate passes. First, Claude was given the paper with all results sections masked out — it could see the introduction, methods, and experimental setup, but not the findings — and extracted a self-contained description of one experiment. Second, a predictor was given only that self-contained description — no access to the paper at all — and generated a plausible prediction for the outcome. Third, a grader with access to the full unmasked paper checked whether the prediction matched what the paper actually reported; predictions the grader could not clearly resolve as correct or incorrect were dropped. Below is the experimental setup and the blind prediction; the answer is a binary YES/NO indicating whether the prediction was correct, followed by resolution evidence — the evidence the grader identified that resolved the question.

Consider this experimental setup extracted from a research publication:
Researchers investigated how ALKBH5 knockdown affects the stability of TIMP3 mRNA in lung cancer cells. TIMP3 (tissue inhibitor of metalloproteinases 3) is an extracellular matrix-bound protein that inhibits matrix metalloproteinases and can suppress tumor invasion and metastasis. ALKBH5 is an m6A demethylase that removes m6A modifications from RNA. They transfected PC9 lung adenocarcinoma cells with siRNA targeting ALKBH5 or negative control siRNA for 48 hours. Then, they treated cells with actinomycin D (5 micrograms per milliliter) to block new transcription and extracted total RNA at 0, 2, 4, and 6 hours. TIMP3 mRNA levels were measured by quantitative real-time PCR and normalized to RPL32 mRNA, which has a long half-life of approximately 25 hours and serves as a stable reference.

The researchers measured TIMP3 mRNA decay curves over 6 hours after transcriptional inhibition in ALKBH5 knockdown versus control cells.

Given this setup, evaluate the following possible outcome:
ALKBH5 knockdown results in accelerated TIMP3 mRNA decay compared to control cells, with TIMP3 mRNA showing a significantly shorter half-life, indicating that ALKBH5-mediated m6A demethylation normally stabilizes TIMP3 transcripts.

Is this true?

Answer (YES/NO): NO